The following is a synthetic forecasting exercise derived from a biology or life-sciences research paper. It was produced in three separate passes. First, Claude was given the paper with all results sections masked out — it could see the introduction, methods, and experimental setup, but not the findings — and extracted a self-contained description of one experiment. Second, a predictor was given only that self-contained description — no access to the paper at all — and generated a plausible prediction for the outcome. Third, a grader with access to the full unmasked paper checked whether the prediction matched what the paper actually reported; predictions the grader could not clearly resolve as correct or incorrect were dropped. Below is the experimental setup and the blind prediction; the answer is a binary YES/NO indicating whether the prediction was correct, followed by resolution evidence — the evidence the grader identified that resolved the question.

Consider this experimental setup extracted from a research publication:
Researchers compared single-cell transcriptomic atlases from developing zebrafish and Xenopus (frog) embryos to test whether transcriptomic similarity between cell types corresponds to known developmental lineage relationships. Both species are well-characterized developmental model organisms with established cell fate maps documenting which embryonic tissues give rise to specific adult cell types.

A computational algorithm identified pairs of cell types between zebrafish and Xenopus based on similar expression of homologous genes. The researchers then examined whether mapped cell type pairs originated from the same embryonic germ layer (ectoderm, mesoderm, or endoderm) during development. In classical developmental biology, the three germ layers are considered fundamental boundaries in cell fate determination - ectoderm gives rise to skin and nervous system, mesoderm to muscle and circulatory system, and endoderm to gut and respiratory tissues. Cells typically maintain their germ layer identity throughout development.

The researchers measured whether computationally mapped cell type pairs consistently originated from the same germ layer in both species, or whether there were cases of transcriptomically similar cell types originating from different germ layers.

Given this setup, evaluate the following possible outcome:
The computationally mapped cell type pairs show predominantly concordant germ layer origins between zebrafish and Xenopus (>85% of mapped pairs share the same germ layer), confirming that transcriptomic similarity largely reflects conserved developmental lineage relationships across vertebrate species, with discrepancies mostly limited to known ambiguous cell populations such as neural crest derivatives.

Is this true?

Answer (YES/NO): NO